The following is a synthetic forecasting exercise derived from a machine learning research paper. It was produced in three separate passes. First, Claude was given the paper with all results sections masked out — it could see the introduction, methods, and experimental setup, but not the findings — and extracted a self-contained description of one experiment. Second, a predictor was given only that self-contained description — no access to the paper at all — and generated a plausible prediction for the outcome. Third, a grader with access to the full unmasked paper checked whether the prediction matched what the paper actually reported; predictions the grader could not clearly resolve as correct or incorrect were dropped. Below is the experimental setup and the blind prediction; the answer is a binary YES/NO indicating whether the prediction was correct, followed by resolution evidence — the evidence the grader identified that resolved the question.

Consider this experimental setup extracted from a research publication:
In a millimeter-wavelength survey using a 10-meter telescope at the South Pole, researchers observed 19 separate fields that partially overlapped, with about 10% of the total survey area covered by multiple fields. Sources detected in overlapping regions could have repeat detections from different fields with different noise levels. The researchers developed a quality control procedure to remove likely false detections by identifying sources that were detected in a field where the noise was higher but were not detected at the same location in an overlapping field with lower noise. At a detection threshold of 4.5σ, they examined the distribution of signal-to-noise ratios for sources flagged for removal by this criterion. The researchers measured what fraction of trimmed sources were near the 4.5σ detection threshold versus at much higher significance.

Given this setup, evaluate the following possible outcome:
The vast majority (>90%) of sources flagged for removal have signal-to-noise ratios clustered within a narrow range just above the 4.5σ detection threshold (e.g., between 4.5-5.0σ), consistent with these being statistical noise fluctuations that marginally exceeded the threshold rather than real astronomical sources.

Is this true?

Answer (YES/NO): YES